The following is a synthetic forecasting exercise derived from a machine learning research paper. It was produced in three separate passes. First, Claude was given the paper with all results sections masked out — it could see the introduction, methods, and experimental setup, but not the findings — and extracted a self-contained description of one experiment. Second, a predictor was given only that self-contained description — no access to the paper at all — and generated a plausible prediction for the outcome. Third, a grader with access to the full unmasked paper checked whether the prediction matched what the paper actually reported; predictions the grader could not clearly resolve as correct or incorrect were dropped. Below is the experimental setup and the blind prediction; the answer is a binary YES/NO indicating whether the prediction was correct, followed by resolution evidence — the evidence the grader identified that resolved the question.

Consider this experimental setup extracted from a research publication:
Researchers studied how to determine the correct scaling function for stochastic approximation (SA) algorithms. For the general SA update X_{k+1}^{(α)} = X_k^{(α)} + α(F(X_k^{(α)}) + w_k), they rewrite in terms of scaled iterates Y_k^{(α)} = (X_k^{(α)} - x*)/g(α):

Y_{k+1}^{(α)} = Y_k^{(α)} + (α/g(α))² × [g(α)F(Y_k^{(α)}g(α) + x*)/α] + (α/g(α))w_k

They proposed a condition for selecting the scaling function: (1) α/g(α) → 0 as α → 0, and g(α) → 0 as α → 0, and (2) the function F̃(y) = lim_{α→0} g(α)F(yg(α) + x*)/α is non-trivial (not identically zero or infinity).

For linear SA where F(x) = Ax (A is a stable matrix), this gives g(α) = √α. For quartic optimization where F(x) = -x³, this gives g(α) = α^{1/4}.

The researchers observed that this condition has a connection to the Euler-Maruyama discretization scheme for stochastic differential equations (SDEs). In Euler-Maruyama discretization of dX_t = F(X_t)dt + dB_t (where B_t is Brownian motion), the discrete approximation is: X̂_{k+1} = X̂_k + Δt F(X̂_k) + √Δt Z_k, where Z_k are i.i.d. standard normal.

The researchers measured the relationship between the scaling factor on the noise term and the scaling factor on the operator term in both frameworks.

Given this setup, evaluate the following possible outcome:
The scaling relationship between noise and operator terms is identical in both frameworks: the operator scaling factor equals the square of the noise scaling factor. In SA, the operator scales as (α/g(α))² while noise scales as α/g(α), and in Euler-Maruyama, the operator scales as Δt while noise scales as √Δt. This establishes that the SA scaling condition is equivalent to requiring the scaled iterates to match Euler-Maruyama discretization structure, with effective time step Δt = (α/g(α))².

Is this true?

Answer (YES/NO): YES